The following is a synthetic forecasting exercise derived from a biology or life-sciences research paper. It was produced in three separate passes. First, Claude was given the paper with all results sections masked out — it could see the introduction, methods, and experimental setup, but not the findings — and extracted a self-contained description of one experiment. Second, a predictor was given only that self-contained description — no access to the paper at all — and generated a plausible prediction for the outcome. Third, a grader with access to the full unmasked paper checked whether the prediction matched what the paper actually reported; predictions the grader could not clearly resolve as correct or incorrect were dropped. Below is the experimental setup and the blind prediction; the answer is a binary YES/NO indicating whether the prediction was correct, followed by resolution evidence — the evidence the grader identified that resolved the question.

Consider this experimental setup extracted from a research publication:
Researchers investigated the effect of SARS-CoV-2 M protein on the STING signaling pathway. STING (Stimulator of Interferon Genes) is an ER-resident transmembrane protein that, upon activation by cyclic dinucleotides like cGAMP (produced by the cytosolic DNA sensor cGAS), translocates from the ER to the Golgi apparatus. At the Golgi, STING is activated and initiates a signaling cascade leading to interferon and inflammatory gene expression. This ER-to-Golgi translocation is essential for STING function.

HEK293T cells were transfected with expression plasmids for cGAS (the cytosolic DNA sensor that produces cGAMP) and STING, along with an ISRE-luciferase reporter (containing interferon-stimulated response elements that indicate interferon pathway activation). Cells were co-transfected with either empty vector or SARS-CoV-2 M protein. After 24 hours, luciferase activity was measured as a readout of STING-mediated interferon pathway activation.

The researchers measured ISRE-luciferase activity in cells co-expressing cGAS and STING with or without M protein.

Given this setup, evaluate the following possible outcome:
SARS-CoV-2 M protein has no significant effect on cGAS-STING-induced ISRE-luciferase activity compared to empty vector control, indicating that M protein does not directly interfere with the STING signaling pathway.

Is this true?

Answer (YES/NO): NO